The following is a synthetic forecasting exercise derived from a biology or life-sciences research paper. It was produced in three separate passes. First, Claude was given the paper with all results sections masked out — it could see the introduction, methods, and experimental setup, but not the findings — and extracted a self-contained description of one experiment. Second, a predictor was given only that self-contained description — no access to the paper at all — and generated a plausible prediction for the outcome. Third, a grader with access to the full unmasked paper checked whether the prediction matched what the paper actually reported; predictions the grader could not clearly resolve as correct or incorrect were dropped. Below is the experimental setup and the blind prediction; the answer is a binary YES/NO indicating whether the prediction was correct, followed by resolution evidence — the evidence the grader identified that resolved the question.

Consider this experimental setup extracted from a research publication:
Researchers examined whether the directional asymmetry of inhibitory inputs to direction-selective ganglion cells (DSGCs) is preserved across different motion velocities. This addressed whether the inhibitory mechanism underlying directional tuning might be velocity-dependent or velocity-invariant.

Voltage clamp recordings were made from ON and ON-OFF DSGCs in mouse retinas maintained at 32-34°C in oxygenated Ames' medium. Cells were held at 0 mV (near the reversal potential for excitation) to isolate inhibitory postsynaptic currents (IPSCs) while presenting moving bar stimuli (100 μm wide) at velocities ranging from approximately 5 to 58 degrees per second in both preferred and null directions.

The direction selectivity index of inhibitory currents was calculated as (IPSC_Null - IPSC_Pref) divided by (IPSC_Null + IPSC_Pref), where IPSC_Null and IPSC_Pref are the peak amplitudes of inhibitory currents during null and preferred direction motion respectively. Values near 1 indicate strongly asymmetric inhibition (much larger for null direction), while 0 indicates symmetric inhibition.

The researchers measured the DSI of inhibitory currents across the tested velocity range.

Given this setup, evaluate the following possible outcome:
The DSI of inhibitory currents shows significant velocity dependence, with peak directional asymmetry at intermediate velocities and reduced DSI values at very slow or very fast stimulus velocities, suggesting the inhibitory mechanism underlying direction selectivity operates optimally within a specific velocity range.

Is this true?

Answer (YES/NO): NO